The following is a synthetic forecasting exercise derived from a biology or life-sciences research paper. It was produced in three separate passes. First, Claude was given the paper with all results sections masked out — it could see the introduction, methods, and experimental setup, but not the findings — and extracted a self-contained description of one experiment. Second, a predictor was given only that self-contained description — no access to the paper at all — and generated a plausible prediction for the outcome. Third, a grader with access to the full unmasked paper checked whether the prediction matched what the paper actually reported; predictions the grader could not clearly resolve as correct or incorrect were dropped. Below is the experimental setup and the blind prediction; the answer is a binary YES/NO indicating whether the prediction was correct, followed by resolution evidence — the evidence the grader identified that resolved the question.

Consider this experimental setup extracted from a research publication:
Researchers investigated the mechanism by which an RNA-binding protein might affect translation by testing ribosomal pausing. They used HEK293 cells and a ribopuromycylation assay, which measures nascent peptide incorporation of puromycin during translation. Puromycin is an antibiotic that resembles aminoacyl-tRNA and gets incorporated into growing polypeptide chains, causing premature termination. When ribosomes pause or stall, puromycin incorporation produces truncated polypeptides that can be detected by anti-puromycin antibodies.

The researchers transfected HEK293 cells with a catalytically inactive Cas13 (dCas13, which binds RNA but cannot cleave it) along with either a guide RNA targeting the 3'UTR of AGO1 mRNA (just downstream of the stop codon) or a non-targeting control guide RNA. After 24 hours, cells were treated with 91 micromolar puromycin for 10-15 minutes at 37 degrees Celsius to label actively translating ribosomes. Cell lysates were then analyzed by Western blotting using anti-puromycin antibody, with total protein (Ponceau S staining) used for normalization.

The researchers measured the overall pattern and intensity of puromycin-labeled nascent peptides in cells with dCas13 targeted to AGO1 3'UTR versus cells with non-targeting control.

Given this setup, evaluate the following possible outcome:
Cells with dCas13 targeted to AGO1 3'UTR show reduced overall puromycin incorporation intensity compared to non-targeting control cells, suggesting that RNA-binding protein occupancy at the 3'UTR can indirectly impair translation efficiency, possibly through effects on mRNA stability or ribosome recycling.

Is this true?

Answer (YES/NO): NO